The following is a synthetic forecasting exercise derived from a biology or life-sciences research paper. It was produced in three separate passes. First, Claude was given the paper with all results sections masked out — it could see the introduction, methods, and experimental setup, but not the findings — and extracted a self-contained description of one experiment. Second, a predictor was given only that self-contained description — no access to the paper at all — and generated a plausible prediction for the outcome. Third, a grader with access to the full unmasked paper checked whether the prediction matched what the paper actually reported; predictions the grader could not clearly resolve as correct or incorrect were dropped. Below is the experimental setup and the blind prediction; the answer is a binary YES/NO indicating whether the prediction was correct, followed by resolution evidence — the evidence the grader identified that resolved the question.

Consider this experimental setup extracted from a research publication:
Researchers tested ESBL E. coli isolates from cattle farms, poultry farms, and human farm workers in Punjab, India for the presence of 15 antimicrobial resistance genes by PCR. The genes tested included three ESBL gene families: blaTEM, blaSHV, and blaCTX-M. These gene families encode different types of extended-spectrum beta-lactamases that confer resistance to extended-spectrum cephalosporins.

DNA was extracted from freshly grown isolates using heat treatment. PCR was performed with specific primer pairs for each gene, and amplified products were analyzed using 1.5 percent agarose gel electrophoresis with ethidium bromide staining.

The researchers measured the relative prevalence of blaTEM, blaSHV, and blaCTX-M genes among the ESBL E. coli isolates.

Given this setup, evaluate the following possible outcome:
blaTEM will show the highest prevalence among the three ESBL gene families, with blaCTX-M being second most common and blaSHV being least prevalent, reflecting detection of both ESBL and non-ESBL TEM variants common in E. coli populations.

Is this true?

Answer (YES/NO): NO